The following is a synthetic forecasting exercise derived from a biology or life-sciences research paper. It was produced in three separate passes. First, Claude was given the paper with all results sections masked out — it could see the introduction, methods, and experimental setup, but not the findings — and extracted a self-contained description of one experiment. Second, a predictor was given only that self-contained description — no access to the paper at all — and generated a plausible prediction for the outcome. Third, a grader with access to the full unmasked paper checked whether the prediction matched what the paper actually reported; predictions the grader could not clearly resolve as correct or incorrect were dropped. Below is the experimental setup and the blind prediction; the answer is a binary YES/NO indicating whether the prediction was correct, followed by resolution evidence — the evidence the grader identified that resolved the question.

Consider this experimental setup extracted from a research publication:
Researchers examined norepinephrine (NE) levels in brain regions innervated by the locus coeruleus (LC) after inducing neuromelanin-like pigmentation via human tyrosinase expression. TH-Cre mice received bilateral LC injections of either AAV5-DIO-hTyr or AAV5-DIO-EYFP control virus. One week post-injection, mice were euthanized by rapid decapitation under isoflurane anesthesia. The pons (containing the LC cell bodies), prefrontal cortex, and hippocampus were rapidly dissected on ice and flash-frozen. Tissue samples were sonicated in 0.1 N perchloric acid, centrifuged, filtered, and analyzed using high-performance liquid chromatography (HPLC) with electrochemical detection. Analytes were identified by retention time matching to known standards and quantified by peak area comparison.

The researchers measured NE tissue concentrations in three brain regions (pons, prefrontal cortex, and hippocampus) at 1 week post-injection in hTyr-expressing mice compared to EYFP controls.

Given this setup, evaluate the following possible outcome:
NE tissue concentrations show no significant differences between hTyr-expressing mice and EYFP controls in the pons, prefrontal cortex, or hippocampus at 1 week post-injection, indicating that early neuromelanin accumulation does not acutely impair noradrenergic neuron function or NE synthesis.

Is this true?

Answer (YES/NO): NO